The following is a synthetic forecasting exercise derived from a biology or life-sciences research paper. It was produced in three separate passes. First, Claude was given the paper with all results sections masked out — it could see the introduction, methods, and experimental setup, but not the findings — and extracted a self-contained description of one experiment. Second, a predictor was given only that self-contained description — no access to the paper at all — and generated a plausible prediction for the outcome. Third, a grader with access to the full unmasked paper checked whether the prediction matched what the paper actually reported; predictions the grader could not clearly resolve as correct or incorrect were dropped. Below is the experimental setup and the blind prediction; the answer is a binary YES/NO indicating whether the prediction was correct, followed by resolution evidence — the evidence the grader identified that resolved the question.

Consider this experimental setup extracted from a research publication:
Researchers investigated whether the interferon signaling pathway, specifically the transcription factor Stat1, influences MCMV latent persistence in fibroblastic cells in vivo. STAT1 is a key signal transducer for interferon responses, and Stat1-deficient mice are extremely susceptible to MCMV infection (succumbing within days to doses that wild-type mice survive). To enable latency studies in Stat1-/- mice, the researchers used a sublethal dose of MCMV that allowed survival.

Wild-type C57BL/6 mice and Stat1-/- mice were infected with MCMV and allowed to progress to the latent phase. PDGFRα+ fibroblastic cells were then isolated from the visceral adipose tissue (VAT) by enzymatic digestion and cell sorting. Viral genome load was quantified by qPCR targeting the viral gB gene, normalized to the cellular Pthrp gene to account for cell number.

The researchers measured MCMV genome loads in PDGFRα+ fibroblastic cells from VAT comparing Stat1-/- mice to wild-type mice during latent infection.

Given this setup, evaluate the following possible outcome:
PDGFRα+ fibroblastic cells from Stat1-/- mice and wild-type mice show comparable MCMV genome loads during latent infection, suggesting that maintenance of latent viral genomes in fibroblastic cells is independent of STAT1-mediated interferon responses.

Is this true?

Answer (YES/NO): NO